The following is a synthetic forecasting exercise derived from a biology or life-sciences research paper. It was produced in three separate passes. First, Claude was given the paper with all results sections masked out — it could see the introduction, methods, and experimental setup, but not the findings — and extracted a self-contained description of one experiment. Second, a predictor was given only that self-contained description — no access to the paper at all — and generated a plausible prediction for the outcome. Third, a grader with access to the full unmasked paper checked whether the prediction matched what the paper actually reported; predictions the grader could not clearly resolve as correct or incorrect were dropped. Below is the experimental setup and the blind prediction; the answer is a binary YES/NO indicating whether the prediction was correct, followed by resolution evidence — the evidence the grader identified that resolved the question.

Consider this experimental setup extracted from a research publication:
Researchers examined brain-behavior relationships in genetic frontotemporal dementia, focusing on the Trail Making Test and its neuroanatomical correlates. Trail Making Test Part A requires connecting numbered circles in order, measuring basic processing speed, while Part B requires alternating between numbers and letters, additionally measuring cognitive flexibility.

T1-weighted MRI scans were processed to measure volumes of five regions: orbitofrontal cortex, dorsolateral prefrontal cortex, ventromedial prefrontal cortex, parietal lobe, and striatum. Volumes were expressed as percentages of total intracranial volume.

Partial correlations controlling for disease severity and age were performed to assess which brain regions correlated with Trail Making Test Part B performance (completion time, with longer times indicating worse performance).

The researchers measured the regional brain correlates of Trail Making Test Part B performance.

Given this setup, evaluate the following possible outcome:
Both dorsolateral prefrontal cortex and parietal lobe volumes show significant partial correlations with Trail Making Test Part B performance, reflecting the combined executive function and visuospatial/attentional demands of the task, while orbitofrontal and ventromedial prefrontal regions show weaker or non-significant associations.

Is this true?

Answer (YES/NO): NO